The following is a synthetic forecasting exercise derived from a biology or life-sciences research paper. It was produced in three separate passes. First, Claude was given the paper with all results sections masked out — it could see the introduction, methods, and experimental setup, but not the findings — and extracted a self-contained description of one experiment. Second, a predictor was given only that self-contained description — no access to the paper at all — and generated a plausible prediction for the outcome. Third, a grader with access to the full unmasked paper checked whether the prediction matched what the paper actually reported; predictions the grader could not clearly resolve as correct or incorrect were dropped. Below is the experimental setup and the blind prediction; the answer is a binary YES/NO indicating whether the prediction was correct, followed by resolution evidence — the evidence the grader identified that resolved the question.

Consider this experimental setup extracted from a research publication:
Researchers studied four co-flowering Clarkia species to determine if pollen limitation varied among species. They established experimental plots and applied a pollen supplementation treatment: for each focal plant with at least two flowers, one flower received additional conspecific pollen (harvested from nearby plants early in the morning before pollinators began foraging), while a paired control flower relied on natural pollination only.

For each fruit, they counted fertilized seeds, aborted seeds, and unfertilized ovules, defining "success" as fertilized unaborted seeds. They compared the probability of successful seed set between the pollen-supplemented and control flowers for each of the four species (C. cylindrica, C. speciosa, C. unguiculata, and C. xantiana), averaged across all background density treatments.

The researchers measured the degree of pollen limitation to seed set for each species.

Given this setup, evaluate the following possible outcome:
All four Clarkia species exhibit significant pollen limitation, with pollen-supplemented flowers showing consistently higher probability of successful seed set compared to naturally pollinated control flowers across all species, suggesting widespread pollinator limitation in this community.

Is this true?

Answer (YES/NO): NO